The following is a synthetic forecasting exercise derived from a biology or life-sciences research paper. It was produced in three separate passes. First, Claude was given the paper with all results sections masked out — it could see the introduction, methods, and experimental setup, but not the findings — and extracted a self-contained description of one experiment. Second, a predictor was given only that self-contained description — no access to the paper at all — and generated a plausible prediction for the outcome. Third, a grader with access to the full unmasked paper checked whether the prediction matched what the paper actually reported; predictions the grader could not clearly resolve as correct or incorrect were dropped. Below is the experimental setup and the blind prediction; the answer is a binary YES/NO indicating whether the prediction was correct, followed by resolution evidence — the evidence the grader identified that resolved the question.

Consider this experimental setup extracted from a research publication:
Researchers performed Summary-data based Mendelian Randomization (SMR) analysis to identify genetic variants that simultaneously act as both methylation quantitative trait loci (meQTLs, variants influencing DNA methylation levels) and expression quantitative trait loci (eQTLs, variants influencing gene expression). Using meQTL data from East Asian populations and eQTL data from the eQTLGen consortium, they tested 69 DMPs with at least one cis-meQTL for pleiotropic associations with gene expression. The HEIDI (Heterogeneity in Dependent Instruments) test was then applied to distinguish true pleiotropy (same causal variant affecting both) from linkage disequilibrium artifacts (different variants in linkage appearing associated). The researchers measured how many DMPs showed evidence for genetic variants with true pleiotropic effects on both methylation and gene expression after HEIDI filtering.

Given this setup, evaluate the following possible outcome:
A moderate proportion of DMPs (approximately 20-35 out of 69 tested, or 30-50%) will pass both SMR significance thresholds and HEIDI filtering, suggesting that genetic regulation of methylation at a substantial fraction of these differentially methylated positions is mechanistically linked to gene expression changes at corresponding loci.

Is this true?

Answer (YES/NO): YES